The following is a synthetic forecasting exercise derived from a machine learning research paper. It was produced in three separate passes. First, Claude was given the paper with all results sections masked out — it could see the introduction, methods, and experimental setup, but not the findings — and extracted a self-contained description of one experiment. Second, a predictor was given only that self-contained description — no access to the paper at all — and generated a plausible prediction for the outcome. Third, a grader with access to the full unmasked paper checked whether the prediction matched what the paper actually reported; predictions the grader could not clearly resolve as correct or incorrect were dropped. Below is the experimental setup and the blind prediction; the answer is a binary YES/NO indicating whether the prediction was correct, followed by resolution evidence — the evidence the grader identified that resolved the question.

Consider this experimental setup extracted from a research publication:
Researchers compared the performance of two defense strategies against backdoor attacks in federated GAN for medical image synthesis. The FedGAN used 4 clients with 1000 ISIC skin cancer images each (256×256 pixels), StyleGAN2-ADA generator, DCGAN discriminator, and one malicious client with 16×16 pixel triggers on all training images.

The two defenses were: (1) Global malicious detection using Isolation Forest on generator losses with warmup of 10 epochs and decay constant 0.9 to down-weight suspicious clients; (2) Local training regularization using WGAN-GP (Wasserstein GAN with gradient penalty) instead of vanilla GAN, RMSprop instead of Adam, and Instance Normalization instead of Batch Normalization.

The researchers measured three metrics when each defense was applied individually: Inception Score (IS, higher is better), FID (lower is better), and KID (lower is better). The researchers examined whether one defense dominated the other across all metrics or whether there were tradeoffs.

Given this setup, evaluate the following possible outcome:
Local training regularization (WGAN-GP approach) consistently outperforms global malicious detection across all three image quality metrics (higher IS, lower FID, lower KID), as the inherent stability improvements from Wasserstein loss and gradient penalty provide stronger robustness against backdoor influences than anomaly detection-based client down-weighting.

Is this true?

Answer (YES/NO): NO